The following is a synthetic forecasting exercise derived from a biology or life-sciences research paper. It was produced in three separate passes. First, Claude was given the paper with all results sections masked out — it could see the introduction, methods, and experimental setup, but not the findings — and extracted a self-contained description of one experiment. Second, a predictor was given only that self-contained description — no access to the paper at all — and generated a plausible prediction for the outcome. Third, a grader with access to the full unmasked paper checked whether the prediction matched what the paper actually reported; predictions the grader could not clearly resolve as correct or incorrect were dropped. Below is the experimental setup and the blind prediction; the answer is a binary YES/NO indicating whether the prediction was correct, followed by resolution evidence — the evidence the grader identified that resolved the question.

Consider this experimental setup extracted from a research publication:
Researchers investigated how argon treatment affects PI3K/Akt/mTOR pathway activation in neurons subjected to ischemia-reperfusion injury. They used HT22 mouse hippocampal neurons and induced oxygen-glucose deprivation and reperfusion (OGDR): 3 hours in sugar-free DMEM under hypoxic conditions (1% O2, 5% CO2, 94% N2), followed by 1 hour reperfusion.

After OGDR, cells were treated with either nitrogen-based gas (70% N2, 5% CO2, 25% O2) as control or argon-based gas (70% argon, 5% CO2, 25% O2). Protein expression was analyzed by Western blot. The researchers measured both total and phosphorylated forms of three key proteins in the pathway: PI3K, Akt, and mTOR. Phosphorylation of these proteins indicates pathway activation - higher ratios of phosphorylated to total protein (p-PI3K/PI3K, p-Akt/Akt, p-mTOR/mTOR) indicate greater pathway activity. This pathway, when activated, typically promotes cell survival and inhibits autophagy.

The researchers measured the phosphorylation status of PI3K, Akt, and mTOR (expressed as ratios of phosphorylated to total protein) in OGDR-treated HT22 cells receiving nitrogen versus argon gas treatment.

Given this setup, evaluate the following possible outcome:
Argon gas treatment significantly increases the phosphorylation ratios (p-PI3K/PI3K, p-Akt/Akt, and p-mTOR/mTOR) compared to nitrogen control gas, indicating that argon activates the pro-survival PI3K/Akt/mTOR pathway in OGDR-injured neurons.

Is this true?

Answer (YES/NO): YES